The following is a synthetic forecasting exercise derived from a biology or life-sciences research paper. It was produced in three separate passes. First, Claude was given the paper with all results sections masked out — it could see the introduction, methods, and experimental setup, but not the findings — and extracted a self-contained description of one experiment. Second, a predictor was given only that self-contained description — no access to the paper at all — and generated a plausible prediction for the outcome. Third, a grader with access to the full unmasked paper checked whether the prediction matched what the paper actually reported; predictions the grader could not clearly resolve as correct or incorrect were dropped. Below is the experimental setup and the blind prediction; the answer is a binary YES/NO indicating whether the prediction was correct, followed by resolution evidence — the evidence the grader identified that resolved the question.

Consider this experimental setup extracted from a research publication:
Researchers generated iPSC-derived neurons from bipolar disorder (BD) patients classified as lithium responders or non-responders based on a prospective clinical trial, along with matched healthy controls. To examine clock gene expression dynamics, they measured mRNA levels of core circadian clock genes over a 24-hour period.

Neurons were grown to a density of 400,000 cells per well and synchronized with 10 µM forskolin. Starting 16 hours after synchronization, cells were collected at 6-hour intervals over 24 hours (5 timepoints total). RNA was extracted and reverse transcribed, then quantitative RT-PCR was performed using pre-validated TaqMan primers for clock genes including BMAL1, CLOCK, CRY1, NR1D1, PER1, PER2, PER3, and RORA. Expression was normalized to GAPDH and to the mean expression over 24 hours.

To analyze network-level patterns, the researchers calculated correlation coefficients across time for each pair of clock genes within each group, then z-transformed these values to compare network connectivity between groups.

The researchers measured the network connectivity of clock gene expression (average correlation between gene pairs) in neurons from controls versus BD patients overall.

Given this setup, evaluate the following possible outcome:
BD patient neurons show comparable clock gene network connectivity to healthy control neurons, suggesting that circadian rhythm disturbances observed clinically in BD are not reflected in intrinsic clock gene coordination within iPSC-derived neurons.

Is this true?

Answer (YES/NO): NO